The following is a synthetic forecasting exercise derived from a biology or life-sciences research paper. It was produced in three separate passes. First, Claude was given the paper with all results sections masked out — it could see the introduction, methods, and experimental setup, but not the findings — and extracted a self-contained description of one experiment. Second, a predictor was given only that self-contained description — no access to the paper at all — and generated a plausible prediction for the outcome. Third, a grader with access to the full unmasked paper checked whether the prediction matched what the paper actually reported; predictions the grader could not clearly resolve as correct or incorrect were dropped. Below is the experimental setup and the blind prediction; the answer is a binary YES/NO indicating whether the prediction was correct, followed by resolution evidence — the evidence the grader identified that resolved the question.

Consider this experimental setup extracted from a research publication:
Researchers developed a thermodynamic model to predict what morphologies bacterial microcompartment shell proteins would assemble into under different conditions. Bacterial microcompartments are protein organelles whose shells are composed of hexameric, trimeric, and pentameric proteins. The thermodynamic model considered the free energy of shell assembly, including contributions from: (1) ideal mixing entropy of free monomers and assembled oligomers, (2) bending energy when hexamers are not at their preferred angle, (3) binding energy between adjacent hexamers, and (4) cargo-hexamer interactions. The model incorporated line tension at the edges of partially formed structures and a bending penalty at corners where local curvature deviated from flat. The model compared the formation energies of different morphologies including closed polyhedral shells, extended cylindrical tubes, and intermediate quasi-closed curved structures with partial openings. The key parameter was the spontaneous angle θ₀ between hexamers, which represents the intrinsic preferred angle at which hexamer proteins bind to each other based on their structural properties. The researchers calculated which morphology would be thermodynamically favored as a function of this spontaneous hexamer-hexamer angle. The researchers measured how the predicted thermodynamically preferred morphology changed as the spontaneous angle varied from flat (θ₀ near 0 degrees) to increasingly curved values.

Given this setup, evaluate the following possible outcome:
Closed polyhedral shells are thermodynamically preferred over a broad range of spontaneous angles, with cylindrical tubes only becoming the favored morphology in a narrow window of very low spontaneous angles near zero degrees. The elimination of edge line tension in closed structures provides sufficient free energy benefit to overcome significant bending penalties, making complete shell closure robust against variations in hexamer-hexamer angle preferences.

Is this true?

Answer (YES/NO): NO